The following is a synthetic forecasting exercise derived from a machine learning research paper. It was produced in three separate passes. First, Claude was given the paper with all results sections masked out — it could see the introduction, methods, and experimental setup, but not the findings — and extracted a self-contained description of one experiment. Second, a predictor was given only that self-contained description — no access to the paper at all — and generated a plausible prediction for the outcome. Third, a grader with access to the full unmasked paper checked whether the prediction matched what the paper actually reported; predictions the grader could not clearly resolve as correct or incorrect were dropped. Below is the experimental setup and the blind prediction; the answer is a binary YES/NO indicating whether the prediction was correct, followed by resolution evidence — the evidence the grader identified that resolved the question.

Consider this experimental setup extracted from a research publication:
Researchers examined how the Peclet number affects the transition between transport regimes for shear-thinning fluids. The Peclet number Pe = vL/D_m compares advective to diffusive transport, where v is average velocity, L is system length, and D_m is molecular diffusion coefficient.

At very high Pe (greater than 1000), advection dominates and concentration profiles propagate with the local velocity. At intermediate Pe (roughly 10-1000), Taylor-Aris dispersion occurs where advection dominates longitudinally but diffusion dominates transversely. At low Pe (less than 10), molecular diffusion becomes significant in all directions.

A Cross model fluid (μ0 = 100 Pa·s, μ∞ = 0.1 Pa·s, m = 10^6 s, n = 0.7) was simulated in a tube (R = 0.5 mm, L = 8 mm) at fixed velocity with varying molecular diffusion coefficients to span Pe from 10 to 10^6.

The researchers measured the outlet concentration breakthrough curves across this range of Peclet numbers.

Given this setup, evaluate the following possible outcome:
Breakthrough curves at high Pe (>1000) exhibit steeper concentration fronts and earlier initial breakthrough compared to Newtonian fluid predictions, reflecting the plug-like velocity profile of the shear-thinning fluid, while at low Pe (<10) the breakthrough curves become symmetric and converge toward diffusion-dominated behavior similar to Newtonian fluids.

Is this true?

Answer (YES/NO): NO